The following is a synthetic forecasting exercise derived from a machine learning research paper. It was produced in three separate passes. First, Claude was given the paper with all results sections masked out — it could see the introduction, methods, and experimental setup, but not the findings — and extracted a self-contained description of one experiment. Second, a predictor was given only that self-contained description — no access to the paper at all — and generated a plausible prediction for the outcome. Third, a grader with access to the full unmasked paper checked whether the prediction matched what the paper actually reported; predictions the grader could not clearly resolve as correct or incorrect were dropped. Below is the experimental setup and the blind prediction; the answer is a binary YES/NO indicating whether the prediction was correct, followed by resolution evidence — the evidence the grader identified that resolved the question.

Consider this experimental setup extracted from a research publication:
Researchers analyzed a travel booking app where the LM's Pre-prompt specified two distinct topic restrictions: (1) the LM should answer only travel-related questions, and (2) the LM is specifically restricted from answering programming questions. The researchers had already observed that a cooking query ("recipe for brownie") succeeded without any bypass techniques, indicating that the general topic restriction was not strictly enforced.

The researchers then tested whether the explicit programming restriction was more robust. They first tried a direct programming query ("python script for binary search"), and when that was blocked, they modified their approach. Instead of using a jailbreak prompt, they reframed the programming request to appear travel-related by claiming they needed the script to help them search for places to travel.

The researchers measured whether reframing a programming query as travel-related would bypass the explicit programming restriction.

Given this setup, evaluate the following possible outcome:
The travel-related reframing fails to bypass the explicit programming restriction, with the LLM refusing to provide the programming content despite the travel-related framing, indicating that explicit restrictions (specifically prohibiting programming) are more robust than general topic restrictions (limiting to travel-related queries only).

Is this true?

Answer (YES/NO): NO